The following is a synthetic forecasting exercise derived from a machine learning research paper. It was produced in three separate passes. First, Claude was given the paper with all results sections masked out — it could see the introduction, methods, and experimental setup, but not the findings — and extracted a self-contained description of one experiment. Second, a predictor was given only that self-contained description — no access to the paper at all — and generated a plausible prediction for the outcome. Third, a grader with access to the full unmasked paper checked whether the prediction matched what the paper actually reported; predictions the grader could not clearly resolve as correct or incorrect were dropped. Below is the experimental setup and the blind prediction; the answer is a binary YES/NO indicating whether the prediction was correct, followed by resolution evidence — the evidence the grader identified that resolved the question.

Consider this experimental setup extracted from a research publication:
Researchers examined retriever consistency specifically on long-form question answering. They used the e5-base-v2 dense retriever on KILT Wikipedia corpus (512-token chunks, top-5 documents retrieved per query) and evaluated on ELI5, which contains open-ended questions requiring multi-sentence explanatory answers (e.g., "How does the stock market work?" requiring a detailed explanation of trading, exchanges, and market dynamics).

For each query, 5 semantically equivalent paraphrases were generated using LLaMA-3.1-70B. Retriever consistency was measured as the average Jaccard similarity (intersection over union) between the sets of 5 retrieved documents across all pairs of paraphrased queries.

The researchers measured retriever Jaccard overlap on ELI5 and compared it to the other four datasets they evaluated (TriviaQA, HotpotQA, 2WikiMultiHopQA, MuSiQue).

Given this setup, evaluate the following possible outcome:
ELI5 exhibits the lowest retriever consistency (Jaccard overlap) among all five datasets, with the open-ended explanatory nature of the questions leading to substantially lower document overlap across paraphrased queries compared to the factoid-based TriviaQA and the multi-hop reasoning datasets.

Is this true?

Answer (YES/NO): YES